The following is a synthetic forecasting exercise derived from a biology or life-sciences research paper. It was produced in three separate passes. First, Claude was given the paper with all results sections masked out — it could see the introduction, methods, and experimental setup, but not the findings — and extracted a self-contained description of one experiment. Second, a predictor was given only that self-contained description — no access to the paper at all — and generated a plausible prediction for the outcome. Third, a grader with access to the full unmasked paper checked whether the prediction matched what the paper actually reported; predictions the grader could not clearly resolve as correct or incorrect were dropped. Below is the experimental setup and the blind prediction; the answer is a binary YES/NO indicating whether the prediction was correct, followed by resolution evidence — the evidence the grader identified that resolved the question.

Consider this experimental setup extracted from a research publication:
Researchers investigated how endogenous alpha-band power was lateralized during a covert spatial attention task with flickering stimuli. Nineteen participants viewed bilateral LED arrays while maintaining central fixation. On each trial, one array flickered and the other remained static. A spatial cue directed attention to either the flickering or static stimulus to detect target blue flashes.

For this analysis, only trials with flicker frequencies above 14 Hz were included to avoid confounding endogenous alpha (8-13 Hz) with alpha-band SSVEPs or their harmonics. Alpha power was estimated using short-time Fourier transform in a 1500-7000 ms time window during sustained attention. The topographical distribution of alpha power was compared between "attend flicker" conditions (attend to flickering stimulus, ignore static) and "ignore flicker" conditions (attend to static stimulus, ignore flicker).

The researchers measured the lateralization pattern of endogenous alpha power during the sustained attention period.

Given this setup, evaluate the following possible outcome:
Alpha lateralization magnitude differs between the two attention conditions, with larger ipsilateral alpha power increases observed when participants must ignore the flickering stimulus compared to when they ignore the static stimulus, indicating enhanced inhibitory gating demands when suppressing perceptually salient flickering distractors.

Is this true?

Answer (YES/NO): YES